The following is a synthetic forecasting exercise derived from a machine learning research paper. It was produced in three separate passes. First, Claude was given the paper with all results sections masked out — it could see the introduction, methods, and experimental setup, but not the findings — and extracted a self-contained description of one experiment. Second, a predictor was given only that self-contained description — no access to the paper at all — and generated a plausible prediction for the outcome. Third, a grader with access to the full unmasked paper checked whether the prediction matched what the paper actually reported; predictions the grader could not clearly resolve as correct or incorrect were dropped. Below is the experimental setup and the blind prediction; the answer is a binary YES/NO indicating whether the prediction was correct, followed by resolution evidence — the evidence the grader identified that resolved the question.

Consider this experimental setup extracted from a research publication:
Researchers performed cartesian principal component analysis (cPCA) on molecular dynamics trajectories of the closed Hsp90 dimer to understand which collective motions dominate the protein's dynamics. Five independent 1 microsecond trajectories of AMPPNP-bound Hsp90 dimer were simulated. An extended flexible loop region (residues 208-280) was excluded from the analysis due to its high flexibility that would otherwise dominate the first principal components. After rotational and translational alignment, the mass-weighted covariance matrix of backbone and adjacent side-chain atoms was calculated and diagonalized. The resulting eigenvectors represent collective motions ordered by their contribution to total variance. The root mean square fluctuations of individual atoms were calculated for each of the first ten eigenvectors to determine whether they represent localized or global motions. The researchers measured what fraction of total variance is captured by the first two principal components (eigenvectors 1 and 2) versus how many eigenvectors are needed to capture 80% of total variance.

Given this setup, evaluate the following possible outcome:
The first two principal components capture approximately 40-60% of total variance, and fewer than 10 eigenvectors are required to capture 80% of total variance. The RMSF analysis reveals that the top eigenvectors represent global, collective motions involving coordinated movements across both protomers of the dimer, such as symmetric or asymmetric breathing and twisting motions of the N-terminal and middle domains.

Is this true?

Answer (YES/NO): YES